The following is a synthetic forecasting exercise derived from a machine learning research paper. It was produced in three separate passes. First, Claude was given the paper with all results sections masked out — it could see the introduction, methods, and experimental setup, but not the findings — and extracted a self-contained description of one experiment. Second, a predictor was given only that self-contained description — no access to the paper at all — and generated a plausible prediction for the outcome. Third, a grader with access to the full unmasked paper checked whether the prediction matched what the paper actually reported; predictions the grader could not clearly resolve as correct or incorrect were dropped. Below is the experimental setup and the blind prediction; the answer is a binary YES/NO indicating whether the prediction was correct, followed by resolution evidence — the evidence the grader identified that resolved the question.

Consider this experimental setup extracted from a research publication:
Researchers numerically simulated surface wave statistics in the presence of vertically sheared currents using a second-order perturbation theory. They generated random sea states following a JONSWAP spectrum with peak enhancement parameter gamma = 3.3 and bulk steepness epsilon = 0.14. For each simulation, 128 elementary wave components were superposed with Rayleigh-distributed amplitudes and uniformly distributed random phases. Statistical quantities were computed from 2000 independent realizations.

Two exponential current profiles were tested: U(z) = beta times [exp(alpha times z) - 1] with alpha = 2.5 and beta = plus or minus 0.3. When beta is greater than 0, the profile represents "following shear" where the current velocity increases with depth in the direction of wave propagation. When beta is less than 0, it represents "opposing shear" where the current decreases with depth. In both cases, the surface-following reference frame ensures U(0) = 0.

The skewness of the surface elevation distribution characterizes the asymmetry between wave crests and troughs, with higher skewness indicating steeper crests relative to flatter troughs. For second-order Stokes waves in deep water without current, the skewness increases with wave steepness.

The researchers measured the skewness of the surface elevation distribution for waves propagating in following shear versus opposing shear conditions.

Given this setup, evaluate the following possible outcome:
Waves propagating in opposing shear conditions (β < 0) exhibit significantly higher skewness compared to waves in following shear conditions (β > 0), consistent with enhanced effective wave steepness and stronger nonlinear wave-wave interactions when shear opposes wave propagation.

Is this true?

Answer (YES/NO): NO